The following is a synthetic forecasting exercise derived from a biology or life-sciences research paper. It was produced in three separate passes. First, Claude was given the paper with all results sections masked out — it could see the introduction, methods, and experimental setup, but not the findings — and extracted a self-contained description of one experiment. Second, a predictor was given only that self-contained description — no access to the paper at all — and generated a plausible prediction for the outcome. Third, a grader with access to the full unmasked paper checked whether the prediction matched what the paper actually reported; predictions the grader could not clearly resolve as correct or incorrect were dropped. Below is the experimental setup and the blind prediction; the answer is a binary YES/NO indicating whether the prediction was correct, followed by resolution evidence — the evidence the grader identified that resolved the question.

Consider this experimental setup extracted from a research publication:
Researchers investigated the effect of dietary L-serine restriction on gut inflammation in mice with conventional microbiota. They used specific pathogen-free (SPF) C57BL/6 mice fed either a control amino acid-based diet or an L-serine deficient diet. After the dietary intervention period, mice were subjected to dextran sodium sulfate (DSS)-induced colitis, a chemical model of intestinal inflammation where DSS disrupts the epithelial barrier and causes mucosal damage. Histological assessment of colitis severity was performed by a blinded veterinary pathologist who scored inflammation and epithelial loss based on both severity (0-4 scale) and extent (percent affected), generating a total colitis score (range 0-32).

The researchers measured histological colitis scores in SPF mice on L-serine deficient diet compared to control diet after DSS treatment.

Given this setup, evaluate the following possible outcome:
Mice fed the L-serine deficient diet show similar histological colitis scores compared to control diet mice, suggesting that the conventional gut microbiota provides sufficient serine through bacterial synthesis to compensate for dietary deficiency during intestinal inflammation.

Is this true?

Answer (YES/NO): NO